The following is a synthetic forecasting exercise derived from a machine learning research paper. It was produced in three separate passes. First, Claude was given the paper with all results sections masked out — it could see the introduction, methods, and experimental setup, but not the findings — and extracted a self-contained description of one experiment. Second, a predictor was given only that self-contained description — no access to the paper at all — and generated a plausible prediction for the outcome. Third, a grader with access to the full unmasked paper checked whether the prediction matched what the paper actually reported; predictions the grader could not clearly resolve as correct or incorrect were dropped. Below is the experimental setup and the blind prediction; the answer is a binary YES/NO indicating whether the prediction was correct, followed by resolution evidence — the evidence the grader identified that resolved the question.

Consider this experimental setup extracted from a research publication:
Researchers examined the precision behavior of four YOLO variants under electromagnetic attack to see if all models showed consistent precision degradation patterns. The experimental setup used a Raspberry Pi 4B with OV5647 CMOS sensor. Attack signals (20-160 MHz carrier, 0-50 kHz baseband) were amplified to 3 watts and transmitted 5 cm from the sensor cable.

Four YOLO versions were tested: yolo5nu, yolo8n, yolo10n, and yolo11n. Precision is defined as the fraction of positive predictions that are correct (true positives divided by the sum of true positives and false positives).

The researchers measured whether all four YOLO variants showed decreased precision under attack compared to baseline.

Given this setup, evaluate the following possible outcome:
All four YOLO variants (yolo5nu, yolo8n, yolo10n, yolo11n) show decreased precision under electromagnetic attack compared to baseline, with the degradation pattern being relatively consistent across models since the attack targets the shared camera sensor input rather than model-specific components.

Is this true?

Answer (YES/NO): NO